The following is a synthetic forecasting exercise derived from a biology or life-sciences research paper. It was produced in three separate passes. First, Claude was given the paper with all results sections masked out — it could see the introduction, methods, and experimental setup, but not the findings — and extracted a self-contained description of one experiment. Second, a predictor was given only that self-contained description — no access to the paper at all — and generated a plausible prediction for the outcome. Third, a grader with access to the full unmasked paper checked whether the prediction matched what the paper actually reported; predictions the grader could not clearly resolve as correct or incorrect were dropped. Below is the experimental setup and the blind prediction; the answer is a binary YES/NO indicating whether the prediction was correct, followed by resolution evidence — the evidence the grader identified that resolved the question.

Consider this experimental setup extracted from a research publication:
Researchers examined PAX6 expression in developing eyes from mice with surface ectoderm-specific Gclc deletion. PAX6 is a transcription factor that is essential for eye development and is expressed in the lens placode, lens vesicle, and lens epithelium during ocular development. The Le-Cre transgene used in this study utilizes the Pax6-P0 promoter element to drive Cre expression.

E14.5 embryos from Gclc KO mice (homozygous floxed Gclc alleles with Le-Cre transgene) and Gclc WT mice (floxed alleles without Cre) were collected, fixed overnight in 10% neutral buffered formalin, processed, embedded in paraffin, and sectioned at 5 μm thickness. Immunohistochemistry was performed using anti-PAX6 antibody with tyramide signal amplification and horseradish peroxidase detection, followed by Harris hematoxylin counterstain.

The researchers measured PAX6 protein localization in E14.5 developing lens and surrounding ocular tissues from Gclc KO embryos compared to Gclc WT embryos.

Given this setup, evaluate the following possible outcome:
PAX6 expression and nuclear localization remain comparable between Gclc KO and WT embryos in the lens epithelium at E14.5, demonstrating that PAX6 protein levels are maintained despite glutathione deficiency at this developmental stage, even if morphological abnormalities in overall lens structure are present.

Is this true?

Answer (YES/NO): YES